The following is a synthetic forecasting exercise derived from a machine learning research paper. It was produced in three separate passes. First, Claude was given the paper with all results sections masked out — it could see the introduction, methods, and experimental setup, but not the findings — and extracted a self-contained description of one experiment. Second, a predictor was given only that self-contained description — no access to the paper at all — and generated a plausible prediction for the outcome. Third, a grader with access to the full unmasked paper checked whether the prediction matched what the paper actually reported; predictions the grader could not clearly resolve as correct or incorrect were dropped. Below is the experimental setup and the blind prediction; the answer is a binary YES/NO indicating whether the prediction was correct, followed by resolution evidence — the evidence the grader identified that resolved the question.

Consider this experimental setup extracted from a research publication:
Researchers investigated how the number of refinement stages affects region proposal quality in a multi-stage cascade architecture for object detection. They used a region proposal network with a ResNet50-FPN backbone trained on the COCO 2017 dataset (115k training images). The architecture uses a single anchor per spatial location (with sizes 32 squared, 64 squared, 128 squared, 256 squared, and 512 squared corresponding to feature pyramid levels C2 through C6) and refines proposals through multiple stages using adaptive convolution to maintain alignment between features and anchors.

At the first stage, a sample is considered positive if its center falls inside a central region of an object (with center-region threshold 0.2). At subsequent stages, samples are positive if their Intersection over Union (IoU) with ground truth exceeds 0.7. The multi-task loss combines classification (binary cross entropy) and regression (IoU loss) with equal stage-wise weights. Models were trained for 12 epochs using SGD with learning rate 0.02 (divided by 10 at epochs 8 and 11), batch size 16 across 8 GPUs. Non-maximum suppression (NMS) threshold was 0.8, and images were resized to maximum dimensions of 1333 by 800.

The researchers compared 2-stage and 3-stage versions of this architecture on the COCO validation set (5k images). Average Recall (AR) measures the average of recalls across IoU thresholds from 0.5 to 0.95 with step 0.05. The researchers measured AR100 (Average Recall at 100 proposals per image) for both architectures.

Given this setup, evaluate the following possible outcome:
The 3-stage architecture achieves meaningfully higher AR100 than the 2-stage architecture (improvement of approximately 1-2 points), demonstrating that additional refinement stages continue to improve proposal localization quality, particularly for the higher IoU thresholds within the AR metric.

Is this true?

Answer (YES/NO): NO